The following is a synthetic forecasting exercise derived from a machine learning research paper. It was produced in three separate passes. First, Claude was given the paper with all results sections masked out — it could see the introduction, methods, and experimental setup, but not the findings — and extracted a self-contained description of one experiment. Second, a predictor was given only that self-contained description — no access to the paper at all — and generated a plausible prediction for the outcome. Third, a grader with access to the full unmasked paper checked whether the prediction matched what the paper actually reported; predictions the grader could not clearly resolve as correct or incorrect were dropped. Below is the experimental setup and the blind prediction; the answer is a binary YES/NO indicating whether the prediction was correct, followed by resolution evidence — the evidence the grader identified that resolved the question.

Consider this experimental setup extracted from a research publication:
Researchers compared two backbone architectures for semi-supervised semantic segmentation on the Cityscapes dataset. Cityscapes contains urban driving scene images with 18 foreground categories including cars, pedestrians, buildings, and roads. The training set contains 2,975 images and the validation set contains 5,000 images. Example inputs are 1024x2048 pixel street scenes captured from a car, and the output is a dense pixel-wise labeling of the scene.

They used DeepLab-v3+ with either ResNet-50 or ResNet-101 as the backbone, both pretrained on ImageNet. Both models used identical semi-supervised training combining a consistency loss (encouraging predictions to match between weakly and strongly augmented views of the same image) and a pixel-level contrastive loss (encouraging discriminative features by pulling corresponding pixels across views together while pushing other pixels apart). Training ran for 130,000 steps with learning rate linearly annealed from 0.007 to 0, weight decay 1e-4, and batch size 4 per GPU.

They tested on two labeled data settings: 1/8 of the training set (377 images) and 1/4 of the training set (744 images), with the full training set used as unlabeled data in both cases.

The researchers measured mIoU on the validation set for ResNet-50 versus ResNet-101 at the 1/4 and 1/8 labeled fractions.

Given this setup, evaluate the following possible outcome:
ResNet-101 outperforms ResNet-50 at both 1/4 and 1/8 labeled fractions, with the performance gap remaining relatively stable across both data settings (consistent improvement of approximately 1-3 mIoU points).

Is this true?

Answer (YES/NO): NO